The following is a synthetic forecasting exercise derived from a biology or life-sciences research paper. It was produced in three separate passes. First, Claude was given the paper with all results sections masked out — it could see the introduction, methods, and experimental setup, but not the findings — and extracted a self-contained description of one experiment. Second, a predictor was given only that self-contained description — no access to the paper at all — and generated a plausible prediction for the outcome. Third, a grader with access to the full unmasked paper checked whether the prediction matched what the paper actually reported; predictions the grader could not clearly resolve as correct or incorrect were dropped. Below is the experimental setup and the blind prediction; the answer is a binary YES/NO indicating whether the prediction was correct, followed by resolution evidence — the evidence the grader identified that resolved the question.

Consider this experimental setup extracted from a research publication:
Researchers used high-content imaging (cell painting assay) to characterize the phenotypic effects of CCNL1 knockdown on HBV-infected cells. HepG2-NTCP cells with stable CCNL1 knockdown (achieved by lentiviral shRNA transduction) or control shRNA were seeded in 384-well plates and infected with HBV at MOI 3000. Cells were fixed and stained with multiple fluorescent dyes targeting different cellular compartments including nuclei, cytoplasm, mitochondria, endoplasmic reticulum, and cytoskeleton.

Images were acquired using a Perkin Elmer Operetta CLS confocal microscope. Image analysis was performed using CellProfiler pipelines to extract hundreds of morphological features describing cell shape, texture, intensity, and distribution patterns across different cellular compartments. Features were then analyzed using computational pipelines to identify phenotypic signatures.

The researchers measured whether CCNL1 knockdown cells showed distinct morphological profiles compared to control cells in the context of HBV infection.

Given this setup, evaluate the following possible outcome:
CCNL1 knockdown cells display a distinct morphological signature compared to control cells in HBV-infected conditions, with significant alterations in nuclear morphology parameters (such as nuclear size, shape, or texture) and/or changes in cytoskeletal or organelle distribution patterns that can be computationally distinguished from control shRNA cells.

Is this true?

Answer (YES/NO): YES